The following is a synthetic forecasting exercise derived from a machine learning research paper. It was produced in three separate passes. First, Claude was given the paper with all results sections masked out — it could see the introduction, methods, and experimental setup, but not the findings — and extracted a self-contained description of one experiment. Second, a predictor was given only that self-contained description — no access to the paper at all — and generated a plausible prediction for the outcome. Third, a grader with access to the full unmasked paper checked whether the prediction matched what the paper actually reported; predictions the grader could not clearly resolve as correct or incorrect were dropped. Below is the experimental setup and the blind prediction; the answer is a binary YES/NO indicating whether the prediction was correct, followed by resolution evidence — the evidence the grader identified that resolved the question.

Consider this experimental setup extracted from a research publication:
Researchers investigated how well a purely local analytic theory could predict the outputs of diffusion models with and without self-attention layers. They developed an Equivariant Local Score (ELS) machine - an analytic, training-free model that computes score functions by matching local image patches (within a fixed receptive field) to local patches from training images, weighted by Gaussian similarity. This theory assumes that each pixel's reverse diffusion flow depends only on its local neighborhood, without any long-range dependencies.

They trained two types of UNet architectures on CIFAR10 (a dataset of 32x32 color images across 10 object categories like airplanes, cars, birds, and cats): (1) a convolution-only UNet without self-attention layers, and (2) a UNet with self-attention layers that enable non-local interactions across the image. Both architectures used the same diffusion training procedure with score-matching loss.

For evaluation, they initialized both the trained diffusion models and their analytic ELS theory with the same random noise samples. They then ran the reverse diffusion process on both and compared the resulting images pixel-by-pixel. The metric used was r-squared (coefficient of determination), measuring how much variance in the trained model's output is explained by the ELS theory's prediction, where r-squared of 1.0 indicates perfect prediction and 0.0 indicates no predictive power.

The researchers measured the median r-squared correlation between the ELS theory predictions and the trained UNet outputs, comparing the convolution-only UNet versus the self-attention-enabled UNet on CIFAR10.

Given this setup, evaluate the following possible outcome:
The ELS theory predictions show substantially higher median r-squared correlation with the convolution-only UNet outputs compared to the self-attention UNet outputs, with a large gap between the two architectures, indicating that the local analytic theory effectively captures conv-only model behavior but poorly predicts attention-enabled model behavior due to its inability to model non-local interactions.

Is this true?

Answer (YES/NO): NO